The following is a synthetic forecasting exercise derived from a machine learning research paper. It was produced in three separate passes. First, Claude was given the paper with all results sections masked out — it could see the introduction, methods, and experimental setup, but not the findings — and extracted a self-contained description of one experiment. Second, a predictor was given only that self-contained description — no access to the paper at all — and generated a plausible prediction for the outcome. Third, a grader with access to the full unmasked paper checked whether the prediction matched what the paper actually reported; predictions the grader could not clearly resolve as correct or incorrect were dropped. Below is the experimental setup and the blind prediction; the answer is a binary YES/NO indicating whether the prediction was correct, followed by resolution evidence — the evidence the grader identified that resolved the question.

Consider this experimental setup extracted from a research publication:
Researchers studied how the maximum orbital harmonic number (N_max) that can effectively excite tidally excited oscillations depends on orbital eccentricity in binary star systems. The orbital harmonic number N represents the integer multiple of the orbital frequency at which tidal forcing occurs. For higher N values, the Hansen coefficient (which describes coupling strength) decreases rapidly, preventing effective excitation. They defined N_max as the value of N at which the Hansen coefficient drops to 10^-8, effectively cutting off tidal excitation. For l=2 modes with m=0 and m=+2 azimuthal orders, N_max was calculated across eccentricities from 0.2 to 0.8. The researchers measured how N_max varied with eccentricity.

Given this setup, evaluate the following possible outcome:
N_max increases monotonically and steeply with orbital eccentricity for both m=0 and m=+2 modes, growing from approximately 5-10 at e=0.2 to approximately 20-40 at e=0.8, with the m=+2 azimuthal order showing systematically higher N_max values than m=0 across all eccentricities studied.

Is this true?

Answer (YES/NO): NO